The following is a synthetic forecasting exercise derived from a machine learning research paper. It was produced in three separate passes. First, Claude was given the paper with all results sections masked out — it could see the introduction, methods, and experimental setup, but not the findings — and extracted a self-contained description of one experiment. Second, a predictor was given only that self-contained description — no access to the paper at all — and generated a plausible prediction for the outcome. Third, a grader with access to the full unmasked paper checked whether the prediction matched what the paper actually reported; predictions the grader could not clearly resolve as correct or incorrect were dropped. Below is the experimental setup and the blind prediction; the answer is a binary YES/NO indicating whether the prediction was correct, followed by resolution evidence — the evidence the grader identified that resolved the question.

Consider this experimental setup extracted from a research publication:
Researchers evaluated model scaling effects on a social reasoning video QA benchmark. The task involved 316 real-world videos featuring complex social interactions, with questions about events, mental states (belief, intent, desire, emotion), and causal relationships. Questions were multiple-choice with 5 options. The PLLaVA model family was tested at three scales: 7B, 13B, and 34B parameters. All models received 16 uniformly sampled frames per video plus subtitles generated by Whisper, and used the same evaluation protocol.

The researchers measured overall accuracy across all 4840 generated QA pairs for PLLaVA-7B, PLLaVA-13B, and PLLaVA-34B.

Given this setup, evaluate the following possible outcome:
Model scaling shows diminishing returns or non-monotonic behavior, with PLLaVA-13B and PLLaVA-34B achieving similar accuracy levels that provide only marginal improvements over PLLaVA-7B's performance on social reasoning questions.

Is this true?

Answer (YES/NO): NO